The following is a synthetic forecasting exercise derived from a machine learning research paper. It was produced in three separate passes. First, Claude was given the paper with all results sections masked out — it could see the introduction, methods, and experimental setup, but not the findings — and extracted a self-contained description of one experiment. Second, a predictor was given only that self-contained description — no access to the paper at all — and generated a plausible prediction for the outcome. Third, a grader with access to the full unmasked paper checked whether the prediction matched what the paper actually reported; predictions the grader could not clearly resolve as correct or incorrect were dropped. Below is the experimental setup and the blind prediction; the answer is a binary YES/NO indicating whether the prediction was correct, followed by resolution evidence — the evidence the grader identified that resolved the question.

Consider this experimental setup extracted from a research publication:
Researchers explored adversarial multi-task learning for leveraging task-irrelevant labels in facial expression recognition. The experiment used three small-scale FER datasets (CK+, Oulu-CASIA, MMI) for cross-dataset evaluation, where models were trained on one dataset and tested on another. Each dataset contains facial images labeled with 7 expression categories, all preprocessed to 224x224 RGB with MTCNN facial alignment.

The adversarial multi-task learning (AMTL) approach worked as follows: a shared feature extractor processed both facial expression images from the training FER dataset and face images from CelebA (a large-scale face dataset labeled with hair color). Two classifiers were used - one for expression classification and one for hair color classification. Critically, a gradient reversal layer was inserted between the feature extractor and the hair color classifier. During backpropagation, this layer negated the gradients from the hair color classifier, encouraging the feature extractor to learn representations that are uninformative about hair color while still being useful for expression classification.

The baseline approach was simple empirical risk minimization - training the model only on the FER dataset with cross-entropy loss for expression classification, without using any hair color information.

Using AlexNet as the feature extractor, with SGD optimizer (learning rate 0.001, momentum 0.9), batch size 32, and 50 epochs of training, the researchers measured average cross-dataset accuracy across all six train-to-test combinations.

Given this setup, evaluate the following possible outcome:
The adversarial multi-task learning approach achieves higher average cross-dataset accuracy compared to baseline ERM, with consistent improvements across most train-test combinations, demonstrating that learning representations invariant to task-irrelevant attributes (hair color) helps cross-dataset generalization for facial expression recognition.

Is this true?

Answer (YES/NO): NO